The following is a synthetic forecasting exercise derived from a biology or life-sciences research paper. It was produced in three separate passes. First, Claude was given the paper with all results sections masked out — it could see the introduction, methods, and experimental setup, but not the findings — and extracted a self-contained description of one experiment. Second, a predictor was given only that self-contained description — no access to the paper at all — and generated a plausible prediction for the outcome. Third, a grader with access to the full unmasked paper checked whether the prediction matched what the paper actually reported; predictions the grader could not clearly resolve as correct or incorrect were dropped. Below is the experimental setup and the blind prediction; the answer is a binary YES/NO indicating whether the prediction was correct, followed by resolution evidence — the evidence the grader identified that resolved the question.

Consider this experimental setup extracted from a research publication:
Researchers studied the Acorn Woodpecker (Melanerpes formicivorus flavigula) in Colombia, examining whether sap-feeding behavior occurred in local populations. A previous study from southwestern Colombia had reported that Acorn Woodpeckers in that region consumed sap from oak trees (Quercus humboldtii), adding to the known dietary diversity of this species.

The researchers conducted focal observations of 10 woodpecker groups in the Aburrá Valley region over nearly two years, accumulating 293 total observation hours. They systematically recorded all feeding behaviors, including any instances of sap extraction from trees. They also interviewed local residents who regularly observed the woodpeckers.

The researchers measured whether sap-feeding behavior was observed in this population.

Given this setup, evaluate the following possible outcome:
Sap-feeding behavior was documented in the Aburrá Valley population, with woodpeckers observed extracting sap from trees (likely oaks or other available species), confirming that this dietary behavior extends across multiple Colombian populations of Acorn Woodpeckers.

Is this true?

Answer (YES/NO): NO